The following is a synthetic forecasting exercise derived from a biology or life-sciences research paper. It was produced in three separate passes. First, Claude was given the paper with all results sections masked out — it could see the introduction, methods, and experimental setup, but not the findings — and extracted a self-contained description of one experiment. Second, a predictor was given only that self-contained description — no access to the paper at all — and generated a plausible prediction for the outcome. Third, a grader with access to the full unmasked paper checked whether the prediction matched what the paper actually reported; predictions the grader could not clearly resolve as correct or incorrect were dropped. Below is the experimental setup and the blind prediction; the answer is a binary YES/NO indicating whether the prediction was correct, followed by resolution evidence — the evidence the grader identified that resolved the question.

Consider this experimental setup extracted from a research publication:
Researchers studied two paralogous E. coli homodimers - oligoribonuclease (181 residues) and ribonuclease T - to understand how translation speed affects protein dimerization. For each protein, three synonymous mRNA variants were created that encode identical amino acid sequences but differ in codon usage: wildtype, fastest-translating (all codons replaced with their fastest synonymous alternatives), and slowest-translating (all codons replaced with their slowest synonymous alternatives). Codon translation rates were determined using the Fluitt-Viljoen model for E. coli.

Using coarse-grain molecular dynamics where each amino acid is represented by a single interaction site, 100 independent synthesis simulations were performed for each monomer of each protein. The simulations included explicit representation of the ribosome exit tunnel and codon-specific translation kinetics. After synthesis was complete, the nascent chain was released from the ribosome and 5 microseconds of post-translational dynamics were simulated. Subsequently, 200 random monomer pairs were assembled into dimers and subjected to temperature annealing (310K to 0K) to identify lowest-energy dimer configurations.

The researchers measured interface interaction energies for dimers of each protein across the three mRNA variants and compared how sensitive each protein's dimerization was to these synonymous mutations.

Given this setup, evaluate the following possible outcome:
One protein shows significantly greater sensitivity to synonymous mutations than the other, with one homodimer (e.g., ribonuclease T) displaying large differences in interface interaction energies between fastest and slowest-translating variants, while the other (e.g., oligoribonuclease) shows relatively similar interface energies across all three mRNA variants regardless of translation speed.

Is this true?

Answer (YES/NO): NO